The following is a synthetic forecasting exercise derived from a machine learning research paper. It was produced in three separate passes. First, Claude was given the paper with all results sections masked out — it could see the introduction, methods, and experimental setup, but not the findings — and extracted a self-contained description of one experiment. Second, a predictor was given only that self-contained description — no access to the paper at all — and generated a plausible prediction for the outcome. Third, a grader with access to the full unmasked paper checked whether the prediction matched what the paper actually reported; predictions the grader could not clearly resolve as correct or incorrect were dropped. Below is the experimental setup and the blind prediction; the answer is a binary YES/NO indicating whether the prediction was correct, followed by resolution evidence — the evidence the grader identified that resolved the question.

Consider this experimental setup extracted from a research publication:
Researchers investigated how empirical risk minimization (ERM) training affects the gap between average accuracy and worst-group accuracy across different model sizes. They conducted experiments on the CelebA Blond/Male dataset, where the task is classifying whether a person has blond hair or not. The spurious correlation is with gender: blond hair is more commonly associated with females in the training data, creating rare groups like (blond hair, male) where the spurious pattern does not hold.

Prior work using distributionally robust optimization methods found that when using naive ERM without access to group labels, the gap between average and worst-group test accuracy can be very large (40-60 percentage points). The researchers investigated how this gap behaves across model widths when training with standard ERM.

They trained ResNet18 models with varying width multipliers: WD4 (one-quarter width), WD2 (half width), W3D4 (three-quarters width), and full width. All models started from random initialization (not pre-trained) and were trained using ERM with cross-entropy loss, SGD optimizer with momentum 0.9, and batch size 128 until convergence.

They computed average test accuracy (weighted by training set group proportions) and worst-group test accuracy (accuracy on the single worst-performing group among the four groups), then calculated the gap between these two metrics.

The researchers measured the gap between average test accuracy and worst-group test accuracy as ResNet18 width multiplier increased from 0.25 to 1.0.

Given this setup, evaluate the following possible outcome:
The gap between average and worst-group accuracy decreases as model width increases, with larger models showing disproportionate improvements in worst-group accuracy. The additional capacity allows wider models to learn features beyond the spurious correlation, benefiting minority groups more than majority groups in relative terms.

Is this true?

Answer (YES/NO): NO